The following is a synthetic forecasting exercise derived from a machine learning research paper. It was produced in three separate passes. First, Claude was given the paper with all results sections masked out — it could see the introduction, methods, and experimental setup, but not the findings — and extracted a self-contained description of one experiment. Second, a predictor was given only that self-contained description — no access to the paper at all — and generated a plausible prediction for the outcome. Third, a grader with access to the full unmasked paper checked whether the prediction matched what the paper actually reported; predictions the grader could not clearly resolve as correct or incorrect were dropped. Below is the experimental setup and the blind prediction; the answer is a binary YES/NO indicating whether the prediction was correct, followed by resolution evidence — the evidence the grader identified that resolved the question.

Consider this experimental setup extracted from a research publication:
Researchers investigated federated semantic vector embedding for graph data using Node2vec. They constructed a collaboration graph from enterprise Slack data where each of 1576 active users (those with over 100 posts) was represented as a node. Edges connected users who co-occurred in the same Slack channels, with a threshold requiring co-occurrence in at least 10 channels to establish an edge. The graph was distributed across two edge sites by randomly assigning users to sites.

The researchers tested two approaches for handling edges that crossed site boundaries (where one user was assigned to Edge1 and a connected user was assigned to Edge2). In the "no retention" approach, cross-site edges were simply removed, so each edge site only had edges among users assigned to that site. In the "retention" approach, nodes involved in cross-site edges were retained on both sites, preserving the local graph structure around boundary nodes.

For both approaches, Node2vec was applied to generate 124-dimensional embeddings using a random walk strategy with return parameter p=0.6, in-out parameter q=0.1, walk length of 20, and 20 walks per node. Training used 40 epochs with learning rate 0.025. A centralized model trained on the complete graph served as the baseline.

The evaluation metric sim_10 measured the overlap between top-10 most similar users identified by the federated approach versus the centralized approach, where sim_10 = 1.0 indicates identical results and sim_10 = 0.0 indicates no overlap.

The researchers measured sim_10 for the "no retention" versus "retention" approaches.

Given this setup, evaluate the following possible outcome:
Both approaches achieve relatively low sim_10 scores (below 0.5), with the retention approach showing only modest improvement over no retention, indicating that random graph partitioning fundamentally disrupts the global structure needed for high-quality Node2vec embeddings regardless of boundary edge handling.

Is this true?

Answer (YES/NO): NO